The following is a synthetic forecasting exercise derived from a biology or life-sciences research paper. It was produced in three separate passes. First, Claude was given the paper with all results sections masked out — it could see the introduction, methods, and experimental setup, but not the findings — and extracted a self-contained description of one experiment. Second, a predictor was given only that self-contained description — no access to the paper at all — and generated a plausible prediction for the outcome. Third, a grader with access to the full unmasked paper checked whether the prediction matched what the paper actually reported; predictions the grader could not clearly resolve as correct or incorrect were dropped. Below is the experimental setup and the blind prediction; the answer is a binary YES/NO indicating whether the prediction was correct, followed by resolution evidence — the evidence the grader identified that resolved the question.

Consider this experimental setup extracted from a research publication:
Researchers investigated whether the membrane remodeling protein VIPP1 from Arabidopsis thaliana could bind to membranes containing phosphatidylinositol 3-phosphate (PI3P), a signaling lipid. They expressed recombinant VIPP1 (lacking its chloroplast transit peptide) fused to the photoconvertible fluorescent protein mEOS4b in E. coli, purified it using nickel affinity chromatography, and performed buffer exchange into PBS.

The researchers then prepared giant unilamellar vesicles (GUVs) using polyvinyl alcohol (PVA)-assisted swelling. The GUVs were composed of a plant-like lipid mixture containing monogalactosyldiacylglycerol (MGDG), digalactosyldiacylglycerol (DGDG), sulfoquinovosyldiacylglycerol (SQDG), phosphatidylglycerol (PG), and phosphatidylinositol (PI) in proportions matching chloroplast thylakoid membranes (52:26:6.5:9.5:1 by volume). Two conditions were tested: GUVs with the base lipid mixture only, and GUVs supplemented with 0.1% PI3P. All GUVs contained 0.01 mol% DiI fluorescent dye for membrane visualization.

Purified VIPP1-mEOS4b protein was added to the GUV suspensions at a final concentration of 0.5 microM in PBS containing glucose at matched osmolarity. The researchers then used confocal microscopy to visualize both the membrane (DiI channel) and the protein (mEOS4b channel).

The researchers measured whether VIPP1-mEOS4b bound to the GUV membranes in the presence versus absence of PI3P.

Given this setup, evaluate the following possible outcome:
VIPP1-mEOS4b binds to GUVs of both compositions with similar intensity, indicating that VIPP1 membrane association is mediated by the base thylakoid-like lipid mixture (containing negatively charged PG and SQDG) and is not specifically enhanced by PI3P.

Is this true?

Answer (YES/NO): NO